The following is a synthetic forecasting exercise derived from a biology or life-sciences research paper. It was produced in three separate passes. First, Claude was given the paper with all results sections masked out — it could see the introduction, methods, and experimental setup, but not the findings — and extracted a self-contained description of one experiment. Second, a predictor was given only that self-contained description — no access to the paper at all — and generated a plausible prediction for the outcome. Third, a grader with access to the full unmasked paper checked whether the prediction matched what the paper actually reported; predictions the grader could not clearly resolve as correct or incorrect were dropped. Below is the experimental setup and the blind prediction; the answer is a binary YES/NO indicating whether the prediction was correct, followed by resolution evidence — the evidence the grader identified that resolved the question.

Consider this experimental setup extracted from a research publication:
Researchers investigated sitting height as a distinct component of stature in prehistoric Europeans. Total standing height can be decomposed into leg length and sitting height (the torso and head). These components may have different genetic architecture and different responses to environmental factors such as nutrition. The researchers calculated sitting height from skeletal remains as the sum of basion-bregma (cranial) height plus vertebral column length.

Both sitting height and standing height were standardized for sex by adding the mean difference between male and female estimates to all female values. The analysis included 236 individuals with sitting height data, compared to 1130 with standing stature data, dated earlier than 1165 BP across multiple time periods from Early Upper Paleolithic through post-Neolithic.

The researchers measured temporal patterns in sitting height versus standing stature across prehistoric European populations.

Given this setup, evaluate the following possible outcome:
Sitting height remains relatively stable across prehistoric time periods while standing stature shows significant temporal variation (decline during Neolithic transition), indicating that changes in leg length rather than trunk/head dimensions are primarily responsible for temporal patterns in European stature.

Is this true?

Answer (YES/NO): NO